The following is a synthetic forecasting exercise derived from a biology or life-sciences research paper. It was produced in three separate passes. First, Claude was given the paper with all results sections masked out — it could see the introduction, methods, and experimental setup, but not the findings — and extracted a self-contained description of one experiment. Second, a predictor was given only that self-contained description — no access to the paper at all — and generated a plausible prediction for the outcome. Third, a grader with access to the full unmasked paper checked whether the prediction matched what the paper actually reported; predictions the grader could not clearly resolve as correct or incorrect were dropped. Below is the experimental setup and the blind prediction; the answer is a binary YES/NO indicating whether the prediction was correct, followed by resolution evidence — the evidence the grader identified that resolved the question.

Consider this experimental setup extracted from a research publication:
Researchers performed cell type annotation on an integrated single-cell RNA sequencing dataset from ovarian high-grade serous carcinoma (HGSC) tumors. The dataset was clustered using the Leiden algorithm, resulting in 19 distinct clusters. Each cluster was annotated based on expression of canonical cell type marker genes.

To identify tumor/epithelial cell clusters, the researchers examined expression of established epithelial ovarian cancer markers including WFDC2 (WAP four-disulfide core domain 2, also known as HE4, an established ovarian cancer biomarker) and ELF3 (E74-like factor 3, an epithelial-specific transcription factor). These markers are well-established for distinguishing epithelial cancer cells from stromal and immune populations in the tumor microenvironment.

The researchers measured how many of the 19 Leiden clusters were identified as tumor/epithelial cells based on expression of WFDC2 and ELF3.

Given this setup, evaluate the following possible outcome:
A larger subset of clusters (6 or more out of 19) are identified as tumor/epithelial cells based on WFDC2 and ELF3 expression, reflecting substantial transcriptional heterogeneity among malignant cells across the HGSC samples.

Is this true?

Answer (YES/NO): NO